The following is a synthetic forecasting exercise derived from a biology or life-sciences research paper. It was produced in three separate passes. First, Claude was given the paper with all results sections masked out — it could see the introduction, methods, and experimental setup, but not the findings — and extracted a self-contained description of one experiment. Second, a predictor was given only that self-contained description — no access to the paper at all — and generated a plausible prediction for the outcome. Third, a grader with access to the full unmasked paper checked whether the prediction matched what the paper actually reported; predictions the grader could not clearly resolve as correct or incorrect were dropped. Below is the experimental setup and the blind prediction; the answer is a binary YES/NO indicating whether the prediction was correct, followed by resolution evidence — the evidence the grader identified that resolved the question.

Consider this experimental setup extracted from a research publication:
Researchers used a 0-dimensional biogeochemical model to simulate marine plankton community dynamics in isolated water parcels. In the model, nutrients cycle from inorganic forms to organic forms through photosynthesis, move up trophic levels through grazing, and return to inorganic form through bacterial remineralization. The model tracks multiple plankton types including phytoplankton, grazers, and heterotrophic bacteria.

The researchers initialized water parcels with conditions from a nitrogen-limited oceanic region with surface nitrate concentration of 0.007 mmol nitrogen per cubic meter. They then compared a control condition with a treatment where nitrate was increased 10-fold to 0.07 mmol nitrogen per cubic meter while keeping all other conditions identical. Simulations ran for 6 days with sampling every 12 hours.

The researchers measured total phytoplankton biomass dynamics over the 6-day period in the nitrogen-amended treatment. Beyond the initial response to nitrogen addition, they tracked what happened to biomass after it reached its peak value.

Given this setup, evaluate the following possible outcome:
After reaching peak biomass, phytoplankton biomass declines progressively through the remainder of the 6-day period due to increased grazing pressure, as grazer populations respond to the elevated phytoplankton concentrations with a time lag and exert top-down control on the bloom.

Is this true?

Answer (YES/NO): NO